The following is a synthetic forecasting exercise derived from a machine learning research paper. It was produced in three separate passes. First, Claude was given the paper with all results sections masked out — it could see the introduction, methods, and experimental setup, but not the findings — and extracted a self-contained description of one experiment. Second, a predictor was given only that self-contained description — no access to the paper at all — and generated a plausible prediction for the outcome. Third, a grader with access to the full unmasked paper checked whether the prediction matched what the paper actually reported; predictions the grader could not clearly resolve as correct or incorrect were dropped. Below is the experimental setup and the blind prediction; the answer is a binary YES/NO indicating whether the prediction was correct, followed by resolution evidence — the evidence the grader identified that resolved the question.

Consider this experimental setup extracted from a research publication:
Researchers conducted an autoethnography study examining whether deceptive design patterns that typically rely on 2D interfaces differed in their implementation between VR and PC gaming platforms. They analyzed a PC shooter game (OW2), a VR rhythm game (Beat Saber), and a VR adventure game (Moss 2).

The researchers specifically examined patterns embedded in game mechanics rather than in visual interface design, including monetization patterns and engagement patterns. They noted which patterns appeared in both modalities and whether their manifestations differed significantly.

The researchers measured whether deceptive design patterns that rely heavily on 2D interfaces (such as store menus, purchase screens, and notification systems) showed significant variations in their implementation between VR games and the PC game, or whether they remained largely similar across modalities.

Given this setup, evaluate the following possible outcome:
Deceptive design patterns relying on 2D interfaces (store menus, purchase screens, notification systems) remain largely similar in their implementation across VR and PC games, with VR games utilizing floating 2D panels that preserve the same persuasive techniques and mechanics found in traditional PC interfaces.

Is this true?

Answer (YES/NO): YES